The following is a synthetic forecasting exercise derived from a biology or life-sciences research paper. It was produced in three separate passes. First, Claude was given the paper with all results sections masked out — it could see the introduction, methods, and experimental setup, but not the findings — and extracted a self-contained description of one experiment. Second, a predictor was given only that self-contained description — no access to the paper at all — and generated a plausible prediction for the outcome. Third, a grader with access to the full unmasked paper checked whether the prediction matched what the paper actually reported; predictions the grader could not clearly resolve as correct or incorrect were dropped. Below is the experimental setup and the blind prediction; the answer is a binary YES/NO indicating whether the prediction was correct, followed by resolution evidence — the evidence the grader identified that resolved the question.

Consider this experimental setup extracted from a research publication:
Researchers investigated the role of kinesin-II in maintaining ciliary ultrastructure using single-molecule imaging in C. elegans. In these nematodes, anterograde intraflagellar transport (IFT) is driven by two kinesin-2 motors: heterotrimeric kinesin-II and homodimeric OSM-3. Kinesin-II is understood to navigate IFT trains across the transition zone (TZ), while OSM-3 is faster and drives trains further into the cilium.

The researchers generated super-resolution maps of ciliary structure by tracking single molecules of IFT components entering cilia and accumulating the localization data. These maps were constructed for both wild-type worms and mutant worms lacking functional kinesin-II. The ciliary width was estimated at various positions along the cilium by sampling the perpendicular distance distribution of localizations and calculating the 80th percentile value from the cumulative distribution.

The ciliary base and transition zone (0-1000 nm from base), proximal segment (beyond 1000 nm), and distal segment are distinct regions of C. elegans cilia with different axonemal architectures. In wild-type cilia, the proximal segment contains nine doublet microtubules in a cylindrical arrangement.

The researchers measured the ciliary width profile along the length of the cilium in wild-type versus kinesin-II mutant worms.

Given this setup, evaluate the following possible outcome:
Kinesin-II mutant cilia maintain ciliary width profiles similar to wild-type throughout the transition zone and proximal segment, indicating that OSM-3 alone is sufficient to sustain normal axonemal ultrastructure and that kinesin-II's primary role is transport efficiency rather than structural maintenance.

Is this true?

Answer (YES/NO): NO